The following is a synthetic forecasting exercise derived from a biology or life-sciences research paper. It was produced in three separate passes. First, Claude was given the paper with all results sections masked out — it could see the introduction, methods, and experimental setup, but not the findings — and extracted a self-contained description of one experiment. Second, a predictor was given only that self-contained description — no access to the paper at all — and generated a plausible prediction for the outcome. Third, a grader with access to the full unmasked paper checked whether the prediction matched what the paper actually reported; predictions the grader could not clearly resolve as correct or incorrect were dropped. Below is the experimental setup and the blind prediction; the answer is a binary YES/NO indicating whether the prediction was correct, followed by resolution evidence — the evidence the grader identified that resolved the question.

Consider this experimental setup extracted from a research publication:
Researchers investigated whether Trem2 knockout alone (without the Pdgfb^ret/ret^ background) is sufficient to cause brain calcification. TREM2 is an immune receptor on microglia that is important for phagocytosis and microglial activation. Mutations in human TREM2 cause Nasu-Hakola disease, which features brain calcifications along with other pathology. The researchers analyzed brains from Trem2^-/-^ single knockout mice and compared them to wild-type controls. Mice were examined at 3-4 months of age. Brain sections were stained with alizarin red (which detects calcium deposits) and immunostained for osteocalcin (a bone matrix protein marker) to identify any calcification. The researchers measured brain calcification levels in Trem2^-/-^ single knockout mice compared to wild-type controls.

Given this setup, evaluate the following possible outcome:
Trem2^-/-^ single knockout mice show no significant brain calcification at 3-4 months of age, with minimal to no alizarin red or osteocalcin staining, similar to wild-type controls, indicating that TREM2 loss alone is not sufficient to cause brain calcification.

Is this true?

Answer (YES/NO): YES